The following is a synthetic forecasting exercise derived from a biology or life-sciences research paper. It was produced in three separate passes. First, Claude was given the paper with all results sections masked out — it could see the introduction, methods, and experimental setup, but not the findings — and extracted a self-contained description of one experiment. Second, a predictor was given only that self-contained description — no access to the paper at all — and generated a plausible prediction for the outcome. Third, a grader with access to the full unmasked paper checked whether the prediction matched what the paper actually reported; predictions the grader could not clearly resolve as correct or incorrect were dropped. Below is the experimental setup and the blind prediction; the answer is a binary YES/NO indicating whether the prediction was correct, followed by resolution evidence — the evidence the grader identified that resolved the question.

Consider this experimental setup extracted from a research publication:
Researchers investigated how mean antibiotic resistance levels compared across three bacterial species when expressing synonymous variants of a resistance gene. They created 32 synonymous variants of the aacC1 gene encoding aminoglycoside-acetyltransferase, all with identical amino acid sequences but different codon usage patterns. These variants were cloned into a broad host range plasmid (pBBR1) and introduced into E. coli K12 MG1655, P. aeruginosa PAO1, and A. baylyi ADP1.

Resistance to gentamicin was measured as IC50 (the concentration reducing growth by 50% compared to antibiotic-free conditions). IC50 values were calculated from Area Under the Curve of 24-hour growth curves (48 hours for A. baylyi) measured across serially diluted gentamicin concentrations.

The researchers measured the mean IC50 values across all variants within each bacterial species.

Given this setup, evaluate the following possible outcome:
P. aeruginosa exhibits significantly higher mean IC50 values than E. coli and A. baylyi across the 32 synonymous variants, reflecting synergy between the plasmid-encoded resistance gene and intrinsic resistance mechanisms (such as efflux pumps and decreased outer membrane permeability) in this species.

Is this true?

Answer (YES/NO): NO